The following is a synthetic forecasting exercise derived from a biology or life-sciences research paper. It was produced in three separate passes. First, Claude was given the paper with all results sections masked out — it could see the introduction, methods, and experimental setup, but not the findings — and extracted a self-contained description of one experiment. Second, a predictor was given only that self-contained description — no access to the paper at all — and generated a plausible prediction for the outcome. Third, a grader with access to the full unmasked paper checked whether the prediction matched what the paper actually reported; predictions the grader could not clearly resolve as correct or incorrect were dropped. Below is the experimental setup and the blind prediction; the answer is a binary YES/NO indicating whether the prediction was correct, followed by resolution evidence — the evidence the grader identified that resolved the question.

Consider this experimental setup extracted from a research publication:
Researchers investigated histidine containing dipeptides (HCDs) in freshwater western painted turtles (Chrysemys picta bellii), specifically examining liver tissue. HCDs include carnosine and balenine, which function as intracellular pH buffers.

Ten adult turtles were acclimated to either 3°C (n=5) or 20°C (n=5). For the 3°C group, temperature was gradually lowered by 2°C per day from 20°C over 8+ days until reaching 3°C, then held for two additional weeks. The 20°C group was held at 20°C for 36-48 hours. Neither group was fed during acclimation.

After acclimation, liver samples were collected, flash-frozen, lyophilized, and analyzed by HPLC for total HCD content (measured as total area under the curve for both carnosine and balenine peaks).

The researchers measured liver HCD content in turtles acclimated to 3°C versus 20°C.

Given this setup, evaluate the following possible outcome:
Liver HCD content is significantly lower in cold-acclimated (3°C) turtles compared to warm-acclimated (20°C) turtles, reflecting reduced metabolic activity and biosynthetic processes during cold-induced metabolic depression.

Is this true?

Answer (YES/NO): NO